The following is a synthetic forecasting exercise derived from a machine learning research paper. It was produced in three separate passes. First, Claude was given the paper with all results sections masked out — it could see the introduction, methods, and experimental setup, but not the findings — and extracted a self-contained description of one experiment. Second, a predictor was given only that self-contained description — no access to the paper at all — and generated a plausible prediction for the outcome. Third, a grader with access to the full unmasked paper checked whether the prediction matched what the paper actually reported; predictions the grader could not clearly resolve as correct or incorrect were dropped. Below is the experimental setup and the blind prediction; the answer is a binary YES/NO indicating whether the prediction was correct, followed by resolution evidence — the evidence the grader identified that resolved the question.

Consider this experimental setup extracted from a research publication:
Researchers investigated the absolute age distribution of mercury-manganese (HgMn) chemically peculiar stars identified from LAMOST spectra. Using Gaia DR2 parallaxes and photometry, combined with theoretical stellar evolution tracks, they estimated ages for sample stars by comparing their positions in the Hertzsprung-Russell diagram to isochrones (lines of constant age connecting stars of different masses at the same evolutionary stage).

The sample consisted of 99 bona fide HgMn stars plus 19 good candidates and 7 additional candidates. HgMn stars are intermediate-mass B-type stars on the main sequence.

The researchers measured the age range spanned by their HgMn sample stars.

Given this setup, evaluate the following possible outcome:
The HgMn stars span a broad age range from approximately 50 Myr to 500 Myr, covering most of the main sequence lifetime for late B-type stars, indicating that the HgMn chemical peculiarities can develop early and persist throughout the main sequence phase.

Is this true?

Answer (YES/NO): NO